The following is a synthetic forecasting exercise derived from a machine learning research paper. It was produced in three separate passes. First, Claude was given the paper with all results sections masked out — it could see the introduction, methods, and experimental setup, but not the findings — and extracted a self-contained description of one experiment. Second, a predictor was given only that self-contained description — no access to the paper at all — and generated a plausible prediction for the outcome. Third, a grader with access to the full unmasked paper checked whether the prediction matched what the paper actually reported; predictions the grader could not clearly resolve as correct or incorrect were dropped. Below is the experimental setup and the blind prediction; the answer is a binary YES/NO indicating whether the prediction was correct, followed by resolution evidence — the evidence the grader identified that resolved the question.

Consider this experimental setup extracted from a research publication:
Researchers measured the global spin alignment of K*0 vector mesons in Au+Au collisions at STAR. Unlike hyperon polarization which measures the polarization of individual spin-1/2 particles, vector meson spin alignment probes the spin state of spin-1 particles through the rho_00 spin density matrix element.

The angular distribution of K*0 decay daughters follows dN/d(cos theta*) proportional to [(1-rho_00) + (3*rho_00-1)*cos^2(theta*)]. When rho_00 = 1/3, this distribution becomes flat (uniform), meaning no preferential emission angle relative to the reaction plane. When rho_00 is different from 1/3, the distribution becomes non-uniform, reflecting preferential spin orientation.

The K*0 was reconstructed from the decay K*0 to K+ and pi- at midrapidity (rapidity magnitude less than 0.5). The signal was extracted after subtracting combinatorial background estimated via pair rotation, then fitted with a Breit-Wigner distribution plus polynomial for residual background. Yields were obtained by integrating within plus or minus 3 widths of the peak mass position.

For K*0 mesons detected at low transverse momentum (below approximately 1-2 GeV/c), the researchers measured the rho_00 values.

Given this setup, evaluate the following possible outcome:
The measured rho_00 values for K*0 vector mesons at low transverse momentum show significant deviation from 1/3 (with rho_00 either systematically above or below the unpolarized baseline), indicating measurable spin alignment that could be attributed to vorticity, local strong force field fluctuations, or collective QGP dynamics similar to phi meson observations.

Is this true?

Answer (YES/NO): NO